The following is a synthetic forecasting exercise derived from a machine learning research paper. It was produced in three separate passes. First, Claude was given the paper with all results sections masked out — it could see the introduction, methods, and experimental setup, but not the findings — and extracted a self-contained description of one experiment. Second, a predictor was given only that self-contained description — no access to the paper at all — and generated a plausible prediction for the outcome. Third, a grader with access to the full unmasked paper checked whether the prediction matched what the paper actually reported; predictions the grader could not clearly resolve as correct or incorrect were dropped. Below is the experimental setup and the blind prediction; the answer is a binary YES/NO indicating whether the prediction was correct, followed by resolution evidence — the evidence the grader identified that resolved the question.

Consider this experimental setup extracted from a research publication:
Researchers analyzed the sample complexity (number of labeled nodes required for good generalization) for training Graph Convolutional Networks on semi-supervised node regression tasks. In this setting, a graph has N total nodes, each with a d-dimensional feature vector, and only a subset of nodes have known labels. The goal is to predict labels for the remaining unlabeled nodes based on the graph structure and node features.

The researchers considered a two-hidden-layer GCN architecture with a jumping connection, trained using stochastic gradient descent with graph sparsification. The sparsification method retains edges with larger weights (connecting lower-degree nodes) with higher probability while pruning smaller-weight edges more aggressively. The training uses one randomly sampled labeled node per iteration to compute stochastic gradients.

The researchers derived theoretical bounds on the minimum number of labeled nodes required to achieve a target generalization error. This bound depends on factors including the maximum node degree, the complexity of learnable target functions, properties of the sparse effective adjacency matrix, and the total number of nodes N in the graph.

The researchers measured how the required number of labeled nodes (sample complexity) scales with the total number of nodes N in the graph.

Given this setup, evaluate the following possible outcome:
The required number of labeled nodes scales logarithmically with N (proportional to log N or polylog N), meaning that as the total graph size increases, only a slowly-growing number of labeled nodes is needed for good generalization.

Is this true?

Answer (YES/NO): YES